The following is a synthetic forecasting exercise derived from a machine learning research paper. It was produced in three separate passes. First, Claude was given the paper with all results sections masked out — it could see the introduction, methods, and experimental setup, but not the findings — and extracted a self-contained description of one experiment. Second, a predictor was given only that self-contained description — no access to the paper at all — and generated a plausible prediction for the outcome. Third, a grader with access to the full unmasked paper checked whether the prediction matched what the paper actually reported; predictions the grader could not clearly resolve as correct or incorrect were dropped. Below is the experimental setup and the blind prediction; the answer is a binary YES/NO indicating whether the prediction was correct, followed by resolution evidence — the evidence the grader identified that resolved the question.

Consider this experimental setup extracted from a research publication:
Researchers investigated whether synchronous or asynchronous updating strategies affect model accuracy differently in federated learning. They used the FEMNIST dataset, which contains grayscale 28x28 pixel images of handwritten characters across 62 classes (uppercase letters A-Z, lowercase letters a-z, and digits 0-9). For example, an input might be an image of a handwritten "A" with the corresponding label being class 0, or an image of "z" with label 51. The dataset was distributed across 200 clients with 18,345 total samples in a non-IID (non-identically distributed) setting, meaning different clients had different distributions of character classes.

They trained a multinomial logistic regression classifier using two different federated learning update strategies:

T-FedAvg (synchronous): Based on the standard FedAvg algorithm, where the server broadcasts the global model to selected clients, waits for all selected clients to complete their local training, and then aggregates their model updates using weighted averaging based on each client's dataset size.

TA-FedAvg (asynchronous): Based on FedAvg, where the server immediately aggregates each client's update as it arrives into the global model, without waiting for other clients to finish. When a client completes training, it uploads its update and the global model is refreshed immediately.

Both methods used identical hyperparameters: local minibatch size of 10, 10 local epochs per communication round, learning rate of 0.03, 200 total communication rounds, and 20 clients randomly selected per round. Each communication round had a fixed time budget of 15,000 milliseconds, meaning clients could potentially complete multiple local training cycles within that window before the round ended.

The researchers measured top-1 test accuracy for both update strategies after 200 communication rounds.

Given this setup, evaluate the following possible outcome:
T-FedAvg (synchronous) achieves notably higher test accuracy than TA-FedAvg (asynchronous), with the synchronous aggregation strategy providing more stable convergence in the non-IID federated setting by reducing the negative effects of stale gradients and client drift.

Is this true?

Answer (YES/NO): YES